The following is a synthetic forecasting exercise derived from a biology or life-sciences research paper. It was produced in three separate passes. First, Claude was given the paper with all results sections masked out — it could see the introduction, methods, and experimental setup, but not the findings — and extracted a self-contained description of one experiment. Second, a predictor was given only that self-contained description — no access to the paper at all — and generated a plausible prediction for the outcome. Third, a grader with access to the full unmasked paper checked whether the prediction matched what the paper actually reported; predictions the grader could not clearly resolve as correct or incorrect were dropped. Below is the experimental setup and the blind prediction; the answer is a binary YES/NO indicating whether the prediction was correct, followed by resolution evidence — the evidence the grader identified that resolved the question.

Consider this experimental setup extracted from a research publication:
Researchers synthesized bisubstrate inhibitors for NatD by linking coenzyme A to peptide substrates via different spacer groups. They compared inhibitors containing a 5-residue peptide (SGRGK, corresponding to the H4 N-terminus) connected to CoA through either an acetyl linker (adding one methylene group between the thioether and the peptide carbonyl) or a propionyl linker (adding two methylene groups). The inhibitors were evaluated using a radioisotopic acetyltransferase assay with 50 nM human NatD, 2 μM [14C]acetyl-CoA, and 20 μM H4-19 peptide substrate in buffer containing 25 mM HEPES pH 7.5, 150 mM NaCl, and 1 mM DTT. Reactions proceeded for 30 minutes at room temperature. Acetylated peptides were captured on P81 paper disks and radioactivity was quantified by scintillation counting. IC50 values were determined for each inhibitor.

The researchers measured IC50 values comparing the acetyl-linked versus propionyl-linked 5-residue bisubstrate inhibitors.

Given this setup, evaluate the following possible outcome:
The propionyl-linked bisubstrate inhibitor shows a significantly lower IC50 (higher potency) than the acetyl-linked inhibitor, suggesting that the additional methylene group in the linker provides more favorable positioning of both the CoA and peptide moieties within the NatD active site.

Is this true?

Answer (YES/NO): YES